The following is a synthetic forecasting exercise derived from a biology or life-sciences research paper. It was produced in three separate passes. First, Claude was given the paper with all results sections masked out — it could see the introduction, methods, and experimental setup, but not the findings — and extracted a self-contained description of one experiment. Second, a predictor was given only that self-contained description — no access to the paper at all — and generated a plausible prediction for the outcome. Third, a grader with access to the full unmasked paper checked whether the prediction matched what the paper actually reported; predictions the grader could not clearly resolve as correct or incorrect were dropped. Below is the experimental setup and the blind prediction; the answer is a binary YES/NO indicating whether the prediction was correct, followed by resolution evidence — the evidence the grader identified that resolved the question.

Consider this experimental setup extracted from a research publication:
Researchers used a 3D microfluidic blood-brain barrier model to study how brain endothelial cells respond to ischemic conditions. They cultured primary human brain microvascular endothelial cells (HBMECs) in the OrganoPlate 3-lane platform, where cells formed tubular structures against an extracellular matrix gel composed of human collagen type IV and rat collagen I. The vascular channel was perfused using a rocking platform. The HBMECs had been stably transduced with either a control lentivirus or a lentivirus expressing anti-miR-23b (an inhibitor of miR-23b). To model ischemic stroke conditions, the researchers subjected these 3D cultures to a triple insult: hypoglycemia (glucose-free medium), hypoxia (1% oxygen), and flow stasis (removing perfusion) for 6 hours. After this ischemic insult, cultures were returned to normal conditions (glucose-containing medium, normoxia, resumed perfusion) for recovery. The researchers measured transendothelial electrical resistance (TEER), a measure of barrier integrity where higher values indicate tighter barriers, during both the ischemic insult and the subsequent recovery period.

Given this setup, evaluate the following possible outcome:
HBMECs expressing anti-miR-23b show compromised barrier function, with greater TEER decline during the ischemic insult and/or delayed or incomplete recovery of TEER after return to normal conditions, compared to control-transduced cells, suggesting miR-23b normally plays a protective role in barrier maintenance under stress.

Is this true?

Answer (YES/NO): NO